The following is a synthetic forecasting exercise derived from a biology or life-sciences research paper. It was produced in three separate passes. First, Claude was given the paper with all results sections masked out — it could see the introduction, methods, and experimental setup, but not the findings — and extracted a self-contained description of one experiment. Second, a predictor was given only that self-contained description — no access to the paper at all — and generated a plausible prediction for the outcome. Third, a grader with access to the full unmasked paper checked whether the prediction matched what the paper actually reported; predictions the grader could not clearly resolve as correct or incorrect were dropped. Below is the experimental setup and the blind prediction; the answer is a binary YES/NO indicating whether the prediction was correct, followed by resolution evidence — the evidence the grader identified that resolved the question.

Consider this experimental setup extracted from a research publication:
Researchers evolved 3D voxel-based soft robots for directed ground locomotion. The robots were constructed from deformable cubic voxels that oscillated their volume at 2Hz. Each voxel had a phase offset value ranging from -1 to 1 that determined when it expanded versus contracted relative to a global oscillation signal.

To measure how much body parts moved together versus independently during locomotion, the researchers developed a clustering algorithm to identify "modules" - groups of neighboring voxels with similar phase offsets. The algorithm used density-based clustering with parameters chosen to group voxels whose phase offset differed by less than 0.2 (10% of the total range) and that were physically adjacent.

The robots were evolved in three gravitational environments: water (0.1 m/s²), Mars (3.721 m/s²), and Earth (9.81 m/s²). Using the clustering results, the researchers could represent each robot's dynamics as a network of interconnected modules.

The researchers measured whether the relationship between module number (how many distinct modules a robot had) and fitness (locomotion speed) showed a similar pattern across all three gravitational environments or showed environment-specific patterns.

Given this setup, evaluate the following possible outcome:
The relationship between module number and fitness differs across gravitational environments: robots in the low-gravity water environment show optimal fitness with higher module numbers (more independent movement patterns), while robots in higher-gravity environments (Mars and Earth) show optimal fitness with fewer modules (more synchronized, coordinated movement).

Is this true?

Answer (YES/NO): NO